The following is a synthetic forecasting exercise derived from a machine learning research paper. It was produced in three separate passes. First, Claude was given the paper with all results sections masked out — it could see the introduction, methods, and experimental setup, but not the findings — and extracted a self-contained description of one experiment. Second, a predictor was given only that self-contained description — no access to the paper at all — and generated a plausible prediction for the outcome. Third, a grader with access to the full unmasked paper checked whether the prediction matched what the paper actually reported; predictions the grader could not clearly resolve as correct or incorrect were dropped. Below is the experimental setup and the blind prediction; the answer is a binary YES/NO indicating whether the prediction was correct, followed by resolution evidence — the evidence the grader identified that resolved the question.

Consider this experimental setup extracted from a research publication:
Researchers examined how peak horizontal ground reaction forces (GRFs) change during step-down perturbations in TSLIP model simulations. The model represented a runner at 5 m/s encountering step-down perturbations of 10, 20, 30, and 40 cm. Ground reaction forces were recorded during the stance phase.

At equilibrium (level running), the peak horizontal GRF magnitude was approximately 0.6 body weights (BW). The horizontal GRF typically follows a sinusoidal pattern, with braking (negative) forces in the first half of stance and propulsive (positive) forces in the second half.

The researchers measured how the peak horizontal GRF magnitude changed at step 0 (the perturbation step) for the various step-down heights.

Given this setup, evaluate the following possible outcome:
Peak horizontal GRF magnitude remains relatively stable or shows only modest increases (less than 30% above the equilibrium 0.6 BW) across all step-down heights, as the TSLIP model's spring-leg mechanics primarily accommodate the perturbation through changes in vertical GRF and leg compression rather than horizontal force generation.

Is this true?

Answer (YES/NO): NO